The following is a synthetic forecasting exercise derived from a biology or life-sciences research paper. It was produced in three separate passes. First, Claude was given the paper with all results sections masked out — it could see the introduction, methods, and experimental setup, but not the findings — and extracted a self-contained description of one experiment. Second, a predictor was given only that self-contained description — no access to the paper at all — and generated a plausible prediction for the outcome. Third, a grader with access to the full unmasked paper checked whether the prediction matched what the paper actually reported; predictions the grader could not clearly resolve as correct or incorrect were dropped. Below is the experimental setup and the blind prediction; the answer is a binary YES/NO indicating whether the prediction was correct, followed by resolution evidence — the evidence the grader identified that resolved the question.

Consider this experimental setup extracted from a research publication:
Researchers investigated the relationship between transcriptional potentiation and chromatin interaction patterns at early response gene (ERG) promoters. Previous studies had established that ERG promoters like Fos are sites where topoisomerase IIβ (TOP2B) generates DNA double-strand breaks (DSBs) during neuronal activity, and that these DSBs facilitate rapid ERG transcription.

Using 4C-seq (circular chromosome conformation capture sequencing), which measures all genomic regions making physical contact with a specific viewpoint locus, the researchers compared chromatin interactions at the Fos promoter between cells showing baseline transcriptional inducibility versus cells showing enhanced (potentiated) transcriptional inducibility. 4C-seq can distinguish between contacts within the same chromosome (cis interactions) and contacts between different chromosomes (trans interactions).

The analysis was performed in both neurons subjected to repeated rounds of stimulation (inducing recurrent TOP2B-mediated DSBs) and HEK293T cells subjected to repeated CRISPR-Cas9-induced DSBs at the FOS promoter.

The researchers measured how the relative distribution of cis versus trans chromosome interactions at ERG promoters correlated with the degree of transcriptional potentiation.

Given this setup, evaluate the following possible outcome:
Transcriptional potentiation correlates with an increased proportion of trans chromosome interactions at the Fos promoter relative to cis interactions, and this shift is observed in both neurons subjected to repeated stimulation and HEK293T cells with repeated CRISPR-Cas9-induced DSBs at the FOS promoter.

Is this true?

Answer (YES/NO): YES